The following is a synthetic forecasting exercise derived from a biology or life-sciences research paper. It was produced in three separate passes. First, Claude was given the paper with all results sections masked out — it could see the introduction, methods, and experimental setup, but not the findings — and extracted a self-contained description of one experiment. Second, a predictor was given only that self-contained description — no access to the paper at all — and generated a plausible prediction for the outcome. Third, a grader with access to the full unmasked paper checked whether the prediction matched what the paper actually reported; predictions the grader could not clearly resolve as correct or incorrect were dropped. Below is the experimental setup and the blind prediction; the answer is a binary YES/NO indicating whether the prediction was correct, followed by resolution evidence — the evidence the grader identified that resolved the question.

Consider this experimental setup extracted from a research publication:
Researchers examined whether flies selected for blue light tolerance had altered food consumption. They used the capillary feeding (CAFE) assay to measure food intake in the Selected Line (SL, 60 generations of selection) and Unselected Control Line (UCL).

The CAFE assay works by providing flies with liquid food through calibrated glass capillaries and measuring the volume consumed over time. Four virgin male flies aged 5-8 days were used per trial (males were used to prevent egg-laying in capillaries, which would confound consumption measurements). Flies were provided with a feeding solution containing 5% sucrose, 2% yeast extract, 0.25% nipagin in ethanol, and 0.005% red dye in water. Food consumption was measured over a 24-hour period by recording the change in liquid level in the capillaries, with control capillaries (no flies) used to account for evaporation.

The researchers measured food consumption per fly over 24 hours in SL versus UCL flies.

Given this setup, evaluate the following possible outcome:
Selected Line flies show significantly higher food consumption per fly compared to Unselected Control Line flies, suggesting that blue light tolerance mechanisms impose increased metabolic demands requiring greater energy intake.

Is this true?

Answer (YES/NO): NO